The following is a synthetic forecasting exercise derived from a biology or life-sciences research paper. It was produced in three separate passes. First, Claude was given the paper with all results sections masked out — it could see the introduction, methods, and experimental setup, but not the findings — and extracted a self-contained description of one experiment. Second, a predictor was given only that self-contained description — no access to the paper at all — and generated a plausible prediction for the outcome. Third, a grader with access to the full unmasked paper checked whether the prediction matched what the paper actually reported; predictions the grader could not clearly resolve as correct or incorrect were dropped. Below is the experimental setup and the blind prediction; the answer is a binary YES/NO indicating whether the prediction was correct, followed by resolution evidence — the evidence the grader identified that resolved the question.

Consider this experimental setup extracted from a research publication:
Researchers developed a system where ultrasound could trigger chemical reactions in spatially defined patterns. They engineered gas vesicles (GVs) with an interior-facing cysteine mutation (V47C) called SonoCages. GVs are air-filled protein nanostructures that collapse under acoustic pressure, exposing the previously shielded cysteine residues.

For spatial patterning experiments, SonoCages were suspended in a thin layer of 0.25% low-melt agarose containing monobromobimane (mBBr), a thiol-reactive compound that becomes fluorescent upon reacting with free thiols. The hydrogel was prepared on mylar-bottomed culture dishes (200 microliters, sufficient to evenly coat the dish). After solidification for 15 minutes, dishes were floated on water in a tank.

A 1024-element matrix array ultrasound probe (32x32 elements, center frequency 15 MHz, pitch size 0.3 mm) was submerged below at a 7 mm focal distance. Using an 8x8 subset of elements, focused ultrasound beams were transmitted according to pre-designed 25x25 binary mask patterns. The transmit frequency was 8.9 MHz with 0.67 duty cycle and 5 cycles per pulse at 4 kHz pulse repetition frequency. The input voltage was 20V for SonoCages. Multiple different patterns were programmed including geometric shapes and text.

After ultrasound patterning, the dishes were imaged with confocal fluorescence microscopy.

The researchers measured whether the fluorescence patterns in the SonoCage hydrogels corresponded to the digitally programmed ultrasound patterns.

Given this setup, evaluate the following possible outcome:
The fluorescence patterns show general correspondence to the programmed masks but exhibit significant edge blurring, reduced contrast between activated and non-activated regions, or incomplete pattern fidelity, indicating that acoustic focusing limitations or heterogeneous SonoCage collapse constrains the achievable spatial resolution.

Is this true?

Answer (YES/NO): NO